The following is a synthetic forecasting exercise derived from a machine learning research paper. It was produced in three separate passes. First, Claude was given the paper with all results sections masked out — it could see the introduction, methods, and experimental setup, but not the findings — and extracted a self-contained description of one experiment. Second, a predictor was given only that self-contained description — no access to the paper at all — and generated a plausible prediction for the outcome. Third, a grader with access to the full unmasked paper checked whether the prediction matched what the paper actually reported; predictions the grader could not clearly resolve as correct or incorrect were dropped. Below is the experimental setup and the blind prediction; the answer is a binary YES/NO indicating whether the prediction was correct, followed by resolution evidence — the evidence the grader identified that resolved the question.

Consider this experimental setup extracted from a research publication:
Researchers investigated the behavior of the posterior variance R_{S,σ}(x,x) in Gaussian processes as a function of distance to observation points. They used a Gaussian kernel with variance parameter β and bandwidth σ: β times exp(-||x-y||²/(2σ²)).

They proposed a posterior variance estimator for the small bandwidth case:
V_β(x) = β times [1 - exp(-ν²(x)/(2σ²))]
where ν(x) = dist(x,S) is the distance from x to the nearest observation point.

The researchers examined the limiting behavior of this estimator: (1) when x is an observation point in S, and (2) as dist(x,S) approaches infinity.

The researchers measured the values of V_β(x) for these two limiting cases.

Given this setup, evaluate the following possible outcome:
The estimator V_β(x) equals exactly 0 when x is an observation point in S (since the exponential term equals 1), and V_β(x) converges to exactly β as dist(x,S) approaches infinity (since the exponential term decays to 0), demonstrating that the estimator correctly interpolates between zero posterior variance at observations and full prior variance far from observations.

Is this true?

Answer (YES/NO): YES